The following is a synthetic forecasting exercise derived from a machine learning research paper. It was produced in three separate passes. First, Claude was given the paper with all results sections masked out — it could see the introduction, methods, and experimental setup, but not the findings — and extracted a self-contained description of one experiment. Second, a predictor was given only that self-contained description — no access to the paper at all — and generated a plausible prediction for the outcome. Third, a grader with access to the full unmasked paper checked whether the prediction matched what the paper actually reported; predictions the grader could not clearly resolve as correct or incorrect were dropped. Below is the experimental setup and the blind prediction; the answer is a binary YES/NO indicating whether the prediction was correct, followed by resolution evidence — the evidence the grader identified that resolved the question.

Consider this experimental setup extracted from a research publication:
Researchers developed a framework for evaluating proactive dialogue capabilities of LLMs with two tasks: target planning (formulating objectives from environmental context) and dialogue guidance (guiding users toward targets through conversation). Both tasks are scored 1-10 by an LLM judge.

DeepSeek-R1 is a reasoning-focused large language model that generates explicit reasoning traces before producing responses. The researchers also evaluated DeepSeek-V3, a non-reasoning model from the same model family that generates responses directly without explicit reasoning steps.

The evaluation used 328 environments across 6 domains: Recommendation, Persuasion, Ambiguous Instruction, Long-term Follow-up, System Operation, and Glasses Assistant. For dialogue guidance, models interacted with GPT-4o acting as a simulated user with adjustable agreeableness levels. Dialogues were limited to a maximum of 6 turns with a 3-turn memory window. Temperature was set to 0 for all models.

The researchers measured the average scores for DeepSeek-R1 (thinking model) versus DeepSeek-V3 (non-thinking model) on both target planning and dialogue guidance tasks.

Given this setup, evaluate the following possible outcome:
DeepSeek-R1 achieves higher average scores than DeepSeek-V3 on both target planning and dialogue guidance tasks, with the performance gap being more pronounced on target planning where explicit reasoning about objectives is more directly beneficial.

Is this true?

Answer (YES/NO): NO